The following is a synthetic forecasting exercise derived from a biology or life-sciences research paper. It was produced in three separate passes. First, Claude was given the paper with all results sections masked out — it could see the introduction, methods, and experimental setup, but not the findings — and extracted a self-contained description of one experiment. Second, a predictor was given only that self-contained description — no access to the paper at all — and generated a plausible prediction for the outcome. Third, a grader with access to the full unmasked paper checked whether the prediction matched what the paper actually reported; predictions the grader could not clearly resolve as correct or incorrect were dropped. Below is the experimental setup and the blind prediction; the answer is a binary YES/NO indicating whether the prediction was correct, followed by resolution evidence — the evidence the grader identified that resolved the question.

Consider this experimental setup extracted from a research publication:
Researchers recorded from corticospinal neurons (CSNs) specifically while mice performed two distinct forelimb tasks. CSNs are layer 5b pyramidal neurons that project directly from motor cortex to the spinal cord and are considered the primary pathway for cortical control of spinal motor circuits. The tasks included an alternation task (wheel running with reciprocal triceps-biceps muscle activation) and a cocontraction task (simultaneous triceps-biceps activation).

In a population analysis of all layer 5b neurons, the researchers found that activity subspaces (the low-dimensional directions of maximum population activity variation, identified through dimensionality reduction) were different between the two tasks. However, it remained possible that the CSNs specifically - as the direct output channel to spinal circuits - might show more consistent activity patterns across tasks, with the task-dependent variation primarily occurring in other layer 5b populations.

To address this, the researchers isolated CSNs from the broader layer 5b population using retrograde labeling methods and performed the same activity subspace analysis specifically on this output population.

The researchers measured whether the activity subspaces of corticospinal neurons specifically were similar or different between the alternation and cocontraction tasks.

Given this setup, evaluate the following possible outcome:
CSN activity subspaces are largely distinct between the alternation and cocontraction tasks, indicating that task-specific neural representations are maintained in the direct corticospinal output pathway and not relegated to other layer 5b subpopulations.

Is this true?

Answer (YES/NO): YES